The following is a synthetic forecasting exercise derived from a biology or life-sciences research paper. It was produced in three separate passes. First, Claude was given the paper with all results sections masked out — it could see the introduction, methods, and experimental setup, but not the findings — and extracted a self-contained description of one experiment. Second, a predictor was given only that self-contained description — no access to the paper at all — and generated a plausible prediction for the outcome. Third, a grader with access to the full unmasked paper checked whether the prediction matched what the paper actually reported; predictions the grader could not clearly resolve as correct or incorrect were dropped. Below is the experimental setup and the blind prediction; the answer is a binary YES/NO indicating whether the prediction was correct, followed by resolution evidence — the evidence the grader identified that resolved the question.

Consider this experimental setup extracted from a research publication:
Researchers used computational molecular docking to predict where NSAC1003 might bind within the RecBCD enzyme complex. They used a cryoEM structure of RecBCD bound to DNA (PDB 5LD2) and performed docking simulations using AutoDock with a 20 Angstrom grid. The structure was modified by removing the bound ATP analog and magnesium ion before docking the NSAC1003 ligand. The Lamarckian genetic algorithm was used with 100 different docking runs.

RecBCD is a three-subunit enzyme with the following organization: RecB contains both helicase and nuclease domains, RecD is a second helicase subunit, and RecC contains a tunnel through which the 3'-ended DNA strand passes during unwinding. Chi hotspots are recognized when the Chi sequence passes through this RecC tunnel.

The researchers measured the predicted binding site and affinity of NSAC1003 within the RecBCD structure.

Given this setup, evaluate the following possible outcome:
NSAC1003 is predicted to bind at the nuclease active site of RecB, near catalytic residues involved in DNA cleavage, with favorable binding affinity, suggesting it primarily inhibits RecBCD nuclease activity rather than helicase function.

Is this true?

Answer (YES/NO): NO